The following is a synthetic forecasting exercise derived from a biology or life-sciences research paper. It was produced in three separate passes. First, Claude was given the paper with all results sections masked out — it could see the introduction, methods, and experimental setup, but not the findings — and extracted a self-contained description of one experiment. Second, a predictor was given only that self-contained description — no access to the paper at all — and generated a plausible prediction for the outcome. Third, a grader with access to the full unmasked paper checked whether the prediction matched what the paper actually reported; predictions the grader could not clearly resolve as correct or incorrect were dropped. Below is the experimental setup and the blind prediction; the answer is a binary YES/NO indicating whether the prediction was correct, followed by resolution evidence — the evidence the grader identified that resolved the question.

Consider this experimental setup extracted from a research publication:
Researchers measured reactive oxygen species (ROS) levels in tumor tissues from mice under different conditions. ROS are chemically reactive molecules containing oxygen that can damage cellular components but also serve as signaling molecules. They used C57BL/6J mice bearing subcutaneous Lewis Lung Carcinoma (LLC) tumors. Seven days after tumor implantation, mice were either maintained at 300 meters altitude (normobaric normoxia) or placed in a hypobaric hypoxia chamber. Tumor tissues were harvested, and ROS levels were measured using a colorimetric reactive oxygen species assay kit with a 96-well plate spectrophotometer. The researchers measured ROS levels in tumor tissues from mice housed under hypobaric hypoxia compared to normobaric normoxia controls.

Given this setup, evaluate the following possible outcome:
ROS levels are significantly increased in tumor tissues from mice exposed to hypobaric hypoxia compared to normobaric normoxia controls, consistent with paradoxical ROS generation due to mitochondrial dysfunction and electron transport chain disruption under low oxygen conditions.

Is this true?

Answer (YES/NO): NO